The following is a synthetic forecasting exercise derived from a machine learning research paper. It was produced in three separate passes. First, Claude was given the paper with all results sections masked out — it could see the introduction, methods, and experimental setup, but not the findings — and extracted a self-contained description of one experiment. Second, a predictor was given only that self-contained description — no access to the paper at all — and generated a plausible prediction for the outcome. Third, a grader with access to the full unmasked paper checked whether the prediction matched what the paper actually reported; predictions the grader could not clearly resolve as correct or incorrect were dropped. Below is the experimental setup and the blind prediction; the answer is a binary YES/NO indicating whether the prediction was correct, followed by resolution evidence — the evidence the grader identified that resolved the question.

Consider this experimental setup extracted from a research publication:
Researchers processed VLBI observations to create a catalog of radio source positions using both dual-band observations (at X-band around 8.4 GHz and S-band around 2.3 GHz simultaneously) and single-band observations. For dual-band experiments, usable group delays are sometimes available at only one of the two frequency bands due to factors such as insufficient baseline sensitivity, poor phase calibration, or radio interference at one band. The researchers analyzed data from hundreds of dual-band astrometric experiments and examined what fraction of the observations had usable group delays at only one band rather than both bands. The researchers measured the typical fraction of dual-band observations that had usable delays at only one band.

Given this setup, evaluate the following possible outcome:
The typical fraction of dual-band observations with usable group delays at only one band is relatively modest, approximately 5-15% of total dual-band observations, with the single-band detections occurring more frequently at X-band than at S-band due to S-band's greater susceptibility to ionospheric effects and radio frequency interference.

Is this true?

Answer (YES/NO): NO